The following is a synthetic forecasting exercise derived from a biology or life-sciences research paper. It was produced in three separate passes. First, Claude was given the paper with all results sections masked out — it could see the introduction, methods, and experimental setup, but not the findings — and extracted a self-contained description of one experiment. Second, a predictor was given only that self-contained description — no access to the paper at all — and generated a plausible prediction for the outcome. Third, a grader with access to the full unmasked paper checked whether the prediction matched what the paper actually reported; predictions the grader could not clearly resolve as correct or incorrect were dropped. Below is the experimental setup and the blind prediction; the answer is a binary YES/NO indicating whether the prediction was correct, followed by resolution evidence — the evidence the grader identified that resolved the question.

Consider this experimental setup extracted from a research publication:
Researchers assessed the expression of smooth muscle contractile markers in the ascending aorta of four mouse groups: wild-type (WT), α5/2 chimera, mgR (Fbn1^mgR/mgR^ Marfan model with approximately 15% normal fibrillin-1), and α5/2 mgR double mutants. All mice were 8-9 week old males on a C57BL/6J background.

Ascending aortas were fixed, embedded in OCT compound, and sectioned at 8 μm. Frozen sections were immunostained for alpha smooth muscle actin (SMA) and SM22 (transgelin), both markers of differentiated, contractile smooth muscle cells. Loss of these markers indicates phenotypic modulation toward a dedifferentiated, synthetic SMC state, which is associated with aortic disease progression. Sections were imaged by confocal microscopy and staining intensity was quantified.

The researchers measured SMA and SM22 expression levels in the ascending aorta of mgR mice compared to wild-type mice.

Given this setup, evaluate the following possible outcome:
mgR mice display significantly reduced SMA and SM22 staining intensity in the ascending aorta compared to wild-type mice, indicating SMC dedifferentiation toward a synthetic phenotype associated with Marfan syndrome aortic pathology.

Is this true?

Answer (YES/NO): YES